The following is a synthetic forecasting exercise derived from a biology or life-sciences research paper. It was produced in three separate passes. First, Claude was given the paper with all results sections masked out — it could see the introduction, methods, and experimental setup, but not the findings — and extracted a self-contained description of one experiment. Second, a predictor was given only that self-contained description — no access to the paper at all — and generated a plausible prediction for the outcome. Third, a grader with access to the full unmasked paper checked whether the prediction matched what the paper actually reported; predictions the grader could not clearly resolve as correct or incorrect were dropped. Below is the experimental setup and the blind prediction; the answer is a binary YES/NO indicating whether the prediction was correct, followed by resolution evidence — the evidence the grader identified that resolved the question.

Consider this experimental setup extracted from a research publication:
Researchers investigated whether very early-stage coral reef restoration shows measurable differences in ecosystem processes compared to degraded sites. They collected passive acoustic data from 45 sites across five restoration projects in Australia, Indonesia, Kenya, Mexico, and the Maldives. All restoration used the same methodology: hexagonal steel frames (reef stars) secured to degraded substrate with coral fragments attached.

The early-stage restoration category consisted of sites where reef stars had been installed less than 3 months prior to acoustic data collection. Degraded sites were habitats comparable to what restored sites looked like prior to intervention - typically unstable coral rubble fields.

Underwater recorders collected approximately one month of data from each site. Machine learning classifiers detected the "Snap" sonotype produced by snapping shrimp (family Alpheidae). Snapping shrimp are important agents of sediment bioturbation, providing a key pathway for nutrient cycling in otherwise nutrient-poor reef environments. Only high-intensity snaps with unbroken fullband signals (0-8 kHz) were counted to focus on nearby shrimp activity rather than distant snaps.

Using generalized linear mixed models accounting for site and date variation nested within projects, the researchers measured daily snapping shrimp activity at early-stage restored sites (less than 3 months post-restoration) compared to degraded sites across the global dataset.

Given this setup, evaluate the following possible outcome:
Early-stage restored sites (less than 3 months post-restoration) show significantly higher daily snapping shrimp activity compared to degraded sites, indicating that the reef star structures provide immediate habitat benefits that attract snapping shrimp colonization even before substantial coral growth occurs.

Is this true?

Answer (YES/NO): NO